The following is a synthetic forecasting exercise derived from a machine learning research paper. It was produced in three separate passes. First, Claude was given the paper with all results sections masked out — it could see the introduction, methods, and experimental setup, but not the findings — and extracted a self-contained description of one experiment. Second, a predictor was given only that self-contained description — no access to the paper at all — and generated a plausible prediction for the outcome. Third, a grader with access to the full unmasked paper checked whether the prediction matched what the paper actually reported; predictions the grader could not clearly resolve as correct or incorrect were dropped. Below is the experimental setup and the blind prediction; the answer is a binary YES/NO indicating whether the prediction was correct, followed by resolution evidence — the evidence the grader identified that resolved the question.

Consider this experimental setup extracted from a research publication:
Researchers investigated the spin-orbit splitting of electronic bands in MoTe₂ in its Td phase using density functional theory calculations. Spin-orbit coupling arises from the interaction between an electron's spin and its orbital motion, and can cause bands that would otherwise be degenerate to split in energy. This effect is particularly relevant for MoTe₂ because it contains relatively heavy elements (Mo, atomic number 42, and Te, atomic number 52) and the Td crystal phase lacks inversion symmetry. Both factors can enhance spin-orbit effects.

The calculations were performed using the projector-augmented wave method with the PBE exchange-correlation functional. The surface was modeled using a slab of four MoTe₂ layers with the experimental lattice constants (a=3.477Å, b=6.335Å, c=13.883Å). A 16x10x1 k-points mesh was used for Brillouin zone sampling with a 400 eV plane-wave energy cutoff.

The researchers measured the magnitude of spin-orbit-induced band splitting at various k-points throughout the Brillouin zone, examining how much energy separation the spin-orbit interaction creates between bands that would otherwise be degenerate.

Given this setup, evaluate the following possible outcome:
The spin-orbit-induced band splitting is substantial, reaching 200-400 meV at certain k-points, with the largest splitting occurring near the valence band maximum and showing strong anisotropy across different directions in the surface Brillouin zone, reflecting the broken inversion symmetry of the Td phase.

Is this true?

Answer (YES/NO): NO